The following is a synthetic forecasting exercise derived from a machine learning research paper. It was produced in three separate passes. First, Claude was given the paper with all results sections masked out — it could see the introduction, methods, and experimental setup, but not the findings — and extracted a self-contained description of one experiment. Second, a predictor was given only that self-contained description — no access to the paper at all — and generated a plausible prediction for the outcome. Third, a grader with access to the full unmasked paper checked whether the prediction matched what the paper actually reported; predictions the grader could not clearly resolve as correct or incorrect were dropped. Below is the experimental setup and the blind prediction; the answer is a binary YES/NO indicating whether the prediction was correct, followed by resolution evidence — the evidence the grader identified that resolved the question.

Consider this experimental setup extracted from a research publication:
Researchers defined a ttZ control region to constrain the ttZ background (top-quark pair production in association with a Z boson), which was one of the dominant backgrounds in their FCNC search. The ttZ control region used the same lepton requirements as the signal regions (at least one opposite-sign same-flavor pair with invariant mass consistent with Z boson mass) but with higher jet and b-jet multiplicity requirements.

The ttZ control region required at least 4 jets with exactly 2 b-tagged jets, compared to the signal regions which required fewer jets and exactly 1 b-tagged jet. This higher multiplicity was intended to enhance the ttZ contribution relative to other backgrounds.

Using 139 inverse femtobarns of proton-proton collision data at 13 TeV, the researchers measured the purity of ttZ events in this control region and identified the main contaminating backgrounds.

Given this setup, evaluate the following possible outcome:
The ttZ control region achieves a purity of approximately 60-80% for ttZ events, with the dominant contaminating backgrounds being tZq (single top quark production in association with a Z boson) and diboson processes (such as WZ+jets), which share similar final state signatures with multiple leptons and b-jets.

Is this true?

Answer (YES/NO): YES